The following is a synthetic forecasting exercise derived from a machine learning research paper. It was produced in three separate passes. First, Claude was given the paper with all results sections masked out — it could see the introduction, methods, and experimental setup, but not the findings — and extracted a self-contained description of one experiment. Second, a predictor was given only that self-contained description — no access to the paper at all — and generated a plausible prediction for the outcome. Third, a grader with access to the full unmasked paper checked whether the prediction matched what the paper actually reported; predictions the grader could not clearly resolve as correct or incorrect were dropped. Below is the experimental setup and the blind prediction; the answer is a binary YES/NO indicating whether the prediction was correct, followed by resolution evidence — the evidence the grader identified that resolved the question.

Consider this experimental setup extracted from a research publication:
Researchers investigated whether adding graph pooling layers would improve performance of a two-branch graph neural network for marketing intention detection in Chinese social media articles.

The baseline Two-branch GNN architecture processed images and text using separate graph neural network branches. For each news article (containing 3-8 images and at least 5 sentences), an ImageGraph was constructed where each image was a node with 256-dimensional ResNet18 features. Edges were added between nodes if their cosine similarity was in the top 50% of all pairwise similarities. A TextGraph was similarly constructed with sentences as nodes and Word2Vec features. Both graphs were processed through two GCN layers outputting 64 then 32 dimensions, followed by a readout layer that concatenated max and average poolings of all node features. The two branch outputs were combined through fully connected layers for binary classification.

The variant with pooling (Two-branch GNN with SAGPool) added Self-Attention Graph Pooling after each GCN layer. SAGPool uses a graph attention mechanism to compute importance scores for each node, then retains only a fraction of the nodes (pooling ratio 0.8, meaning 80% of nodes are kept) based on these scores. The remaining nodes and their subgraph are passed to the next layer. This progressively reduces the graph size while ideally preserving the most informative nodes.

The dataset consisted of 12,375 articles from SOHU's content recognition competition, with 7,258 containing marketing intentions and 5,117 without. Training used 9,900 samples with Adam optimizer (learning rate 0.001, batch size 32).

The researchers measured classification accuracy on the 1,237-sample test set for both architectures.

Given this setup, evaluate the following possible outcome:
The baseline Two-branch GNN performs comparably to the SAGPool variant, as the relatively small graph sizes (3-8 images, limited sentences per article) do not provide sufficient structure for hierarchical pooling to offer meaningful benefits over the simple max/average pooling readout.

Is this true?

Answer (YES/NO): NO